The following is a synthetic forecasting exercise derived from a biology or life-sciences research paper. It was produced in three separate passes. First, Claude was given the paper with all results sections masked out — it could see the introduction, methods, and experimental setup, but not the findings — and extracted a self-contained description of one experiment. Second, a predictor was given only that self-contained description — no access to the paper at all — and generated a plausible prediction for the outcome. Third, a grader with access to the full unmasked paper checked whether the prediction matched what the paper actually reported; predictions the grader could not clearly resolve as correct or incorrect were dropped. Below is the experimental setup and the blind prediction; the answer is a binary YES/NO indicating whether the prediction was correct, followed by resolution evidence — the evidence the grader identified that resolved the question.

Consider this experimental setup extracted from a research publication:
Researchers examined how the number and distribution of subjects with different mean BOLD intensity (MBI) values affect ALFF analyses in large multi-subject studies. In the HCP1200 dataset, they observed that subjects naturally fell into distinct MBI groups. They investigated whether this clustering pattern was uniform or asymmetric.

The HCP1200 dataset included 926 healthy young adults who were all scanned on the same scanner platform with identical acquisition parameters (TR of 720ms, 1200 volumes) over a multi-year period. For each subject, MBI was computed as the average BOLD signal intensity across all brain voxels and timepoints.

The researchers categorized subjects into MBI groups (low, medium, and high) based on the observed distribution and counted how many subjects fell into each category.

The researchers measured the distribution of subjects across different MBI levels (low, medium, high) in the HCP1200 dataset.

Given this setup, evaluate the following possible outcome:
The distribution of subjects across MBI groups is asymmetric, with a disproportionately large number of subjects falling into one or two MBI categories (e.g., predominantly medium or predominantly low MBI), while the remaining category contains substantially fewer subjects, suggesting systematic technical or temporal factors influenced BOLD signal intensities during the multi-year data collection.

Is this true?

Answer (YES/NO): YES